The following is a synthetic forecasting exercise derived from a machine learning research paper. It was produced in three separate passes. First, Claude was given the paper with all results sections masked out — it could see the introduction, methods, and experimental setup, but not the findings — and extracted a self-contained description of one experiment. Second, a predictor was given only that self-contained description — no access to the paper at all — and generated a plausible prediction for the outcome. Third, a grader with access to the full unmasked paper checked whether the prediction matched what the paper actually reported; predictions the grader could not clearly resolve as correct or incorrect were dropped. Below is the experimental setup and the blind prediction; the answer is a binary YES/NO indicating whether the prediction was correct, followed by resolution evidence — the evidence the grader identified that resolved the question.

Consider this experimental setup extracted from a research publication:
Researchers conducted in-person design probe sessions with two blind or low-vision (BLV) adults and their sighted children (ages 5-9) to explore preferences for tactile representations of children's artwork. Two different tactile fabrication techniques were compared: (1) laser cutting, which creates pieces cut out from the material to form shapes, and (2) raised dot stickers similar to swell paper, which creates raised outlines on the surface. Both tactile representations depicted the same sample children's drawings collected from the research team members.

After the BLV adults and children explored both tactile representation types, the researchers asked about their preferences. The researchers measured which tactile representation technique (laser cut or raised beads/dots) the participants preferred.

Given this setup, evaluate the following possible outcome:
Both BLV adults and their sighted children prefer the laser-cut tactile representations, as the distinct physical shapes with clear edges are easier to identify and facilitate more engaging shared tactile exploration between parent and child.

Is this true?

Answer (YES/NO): NO